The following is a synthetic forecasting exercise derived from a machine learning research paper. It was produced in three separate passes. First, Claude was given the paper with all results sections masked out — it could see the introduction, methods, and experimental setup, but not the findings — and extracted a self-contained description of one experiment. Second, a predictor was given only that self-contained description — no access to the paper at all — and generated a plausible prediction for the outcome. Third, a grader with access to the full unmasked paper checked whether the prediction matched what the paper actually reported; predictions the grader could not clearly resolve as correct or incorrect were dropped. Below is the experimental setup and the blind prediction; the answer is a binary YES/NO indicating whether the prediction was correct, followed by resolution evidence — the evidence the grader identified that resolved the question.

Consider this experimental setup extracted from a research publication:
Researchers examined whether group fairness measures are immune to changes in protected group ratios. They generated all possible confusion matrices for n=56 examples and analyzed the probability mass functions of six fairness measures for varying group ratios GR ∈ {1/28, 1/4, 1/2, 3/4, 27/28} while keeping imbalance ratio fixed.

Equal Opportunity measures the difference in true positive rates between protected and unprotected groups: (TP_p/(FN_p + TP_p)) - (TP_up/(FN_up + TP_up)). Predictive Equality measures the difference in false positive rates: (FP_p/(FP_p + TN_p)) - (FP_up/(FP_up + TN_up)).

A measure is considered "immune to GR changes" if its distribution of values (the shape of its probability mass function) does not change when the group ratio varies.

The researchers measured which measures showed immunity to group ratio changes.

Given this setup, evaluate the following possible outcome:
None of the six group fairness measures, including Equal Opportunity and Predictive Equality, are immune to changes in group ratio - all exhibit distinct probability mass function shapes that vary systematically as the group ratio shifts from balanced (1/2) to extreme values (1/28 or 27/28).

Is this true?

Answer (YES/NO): NO